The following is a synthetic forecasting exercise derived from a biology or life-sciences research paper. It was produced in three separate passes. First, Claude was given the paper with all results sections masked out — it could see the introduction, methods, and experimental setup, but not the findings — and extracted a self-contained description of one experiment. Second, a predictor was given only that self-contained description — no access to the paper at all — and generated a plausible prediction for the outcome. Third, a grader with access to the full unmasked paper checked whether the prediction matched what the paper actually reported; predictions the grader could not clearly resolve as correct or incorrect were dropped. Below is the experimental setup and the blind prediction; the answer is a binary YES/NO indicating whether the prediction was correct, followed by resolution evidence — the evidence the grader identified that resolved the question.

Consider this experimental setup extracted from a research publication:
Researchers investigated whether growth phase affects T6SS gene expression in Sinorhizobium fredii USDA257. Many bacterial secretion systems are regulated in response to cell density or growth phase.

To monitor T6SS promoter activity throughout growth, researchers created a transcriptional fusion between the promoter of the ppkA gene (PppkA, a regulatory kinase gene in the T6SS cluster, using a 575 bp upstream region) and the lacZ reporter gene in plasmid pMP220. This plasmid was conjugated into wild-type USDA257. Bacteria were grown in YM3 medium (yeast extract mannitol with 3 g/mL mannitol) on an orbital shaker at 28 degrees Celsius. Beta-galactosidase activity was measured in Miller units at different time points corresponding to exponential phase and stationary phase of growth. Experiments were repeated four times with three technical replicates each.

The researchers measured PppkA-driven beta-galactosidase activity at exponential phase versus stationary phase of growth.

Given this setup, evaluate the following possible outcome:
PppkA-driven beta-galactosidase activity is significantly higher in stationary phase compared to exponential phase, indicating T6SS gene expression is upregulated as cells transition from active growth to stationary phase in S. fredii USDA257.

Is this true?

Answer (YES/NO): YES